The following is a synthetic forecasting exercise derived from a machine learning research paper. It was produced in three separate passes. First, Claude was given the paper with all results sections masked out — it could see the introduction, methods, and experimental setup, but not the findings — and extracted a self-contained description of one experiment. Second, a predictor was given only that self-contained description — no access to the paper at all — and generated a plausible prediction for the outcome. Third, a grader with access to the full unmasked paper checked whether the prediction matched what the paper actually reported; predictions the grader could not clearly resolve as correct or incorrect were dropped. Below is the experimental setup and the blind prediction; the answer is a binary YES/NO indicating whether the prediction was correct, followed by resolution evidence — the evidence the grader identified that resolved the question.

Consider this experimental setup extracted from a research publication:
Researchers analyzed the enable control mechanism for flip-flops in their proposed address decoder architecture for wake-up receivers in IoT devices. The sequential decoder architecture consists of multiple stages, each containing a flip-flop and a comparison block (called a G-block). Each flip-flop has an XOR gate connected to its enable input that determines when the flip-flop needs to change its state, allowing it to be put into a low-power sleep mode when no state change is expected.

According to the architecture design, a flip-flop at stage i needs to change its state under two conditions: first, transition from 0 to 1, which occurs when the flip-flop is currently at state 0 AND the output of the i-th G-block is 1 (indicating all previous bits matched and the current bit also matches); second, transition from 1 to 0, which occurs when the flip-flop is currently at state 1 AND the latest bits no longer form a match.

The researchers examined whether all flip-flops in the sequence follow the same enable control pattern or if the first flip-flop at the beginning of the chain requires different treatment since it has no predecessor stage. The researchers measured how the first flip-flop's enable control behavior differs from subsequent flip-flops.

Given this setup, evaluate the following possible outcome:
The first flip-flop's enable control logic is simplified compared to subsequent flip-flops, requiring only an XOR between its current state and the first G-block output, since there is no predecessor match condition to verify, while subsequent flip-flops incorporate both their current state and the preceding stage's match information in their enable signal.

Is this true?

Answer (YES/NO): NO